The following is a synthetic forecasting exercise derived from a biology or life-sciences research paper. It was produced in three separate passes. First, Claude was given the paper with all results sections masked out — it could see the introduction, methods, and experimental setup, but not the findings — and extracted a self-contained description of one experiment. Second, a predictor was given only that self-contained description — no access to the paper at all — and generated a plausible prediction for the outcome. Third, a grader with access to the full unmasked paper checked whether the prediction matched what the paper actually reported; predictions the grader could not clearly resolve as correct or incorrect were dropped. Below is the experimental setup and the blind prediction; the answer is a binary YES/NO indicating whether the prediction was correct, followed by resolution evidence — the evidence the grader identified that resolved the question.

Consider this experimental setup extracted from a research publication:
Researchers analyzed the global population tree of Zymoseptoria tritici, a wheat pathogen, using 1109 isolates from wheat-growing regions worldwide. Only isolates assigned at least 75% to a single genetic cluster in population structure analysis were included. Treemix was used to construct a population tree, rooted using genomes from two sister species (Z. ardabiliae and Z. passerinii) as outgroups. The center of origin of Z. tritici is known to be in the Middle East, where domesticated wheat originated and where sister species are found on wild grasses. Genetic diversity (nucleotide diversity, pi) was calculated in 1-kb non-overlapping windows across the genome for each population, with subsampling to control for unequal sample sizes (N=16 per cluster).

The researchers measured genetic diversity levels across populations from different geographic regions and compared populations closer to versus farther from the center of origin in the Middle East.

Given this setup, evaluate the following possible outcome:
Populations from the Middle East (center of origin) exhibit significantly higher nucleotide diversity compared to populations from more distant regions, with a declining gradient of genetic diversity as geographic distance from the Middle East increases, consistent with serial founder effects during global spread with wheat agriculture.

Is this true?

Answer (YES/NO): YES